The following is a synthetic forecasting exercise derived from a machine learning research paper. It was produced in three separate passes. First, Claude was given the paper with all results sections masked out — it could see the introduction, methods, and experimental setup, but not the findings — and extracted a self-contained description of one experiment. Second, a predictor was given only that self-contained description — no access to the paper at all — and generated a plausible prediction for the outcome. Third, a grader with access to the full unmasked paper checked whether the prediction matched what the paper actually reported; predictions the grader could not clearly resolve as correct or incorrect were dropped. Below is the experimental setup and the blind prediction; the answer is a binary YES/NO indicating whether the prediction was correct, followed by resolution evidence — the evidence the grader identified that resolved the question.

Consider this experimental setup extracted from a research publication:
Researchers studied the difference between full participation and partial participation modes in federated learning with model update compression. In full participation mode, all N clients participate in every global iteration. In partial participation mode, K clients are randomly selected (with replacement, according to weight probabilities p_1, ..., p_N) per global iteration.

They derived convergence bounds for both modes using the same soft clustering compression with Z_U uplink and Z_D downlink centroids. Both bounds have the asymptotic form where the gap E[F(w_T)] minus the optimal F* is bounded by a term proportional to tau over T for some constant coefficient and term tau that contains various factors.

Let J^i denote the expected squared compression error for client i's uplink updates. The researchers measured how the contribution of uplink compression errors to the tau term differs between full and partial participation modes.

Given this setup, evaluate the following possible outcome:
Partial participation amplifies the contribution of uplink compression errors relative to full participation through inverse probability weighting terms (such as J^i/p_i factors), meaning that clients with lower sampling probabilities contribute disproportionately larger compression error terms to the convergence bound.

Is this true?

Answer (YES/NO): NO